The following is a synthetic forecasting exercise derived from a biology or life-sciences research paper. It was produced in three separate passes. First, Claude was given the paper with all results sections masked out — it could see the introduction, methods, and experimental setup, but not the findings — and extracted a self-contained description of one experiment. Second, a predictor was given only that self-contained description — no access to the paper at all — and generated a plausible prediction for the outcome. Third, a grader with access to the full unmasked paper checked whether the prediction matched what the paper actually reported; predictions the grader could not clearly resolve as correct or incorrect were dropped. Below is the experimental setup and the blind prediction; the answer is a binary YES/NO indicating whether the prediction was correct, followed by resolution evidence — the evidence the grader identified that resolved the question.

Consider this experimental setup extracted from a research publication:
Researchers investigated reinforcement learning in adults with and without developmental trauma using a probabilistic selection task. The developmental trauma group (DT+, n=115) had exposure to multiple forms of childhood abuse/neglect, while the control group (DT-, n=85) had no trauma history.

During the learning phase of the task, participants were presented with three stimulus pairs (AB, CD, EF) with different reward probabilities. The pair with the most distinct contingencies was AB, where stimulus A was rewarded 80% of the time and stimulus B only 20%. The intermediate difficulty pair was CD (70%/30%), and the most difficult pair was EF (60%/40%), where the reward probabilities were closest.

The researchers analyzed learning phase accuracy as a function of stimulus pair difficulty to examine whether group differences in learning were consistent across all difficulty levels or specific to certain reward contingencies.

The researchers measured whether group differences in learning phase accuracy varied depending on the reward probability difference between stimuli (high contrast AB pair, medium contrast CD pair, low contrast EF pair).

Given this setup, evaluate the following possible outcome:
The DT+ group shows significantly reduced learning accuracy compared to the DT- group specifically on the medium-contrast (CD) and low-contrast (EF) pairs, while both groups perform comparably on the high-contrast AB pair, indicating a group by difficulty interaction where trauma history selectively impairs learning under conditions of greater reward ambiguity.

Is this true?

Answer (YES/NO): NO